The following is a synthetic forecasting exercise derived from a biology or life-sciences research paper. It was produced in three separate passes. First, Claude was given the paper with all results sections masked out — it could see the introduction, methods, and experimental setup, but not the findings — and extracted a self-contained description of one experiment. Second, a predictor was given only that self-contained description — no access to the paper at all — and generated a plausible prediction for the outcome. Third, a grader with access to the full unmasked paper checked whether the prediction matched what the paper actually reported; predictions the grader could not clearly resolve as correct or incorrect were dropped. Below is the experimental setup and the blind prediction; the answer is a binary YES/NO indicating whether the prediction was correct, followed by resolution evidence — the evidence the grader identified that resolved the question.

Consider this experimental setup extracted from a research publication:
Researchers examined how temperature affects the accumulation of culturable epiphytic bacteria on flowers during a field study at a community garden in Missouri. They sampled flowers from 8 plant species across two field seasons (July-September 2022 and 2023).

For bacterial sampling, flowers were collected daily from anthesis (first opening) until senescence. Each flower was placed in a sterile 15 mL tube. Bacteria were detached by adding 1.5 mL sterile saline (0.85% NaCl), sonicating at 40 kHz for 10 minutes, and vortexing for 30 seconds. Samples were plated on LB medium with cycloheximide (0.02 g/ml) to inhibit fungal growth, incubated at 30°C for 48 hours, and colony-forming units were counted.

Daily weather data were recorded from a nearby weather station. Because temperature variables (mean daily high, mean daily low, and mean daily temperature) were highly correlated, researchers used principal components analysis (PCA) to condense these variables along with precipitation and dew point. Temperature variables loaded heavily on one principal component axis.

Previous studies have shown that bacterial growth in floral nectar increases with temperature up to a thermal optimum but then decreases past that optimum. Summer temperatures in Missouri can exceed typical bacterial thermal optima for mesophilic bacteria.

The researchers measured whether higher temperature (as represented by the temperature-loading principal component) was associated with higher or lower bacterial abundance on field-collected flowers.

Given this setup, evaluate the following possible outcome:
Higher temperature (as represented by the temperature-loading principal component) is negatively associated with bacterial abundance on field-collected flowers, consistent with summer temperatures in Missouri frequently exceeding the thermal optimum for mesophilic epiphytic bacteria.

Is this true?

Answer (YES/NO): YES